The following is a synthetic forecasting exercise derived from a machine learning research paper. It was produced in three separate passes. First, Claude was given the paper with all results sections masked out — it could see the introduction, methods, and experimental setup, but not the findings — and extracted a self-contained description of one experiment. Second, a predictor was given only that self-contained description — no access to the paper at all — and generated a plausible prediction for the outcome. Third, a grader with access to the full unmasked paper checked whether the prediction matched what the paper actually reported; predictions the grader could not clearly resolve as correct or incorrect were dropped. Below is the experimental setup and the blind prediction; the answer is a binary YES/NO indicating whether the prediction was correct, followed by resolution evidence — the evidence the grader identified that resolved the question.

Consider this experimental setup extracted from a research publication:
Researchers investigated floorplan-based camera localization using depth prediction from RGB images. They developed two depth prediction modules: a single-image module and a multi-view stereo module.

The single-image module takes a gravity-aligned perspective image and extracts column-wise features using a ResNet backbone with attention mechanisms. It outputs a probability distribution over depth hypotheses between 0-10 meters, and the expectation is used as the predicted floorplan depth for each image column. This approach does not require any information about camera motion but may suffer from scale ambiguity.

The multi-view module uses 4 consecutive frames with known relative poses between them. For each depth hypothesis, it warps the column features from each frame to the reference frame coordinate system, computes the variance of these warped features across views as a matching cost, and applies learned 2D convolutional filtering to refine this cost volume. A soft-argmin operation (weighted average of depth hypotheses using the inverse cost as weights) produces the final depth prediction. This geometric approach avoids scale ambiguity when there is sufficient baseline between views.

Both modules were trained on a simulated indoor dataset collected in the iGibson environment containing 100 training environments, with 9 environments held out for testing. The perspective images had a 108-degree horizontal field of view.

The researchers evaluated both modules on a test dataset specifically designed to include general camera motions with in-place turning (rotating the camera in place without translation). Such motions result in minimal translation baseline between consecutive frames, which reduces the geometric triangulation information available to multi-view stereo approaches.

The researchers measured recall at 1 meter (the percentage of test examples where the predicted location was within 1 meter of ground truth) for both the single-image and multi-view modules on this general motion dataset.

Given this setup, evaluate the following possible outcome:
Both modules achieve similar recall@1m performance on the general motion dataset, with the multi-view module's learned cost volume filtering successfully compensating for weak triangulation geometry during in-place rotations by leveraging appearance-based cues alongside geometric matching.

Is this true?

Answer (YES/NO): NO